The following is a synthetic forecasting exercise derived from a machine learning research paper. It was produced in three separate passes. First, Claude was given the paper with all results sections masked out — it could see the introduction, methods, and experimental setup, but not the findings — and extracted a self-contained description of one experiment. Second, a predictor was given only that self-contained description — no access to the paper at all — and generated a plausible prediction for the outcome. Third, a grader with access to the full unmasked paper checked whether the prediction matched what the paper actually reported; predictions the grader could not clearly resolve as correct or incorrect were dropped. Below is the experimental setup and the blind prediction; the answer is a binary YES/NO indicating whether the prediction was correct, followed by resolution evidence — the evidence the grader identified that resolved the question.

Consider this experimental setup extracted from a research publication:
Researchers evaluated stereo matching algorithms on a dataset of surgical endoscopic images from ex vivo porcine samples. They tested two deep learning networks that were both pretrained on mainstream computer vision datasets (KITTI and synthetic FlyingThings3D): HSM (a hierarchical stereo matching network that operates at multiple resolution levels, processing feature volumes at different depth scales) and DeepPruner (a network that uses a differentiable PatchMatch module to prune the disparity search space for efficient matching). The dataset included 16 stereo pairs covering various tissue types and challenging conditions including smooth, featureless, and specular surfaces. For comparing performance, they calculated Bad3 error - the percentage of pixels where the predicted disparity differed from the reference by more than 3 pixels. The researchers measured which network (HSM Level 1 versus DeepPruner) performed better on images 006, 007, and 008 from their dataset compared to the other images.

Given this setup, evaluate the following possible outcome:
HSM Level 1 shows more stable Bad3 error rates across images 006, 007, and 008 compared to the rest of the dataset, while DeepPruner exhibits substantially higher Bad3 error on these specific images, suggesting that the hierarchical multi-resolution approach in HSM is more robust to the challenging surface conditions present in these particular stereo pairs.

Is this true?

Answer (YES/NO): NO